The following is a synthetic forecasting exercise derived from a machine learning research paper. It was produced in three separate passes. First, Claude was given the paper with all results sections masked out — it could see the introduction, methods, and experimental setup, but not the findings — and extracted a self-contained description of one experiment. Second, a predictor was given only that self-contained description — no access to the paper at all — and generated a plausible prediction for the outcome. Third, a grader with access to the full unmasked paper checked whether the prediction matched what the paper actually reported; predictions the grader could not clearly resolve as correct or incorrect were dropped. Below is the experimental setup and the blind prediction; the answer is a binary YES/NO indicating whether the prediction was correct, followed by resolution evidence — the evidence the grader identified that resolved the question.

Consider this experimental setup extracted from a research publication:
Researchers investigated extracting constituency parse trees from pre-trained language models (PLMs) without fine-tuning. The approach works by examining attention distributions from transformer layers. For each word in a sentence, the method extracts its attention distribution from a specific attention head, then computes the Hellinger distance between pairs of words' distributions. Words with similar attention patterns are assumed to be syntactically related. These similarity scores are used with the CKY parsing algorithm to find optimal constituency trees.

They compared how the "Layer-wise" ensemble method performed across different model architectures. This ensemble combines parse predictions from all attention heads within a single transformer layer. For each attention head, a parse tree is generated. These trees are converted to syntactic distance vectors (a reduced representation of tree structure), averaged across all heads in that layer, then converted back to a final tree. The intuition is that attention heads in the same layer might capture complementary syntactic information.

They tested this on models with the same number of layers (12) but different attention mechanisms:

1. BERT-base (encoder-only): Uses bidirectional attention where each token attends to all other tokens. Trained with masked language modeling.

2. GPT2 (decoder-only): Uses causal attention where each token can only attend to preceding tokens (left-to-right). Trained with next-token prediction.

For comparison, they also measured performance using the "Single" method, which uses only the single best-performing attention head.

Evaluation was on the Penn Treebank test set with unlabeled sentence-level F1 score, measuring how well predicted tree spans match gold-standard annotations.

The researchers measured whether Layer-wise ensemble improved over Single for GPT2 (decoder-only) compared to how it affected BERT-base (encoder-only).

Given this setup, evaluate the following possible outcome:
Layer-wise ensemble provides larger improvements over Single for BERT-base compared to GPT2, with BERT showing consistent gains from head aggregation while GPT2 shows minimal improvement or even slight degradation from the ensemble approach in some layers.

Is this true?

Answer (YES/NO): NO